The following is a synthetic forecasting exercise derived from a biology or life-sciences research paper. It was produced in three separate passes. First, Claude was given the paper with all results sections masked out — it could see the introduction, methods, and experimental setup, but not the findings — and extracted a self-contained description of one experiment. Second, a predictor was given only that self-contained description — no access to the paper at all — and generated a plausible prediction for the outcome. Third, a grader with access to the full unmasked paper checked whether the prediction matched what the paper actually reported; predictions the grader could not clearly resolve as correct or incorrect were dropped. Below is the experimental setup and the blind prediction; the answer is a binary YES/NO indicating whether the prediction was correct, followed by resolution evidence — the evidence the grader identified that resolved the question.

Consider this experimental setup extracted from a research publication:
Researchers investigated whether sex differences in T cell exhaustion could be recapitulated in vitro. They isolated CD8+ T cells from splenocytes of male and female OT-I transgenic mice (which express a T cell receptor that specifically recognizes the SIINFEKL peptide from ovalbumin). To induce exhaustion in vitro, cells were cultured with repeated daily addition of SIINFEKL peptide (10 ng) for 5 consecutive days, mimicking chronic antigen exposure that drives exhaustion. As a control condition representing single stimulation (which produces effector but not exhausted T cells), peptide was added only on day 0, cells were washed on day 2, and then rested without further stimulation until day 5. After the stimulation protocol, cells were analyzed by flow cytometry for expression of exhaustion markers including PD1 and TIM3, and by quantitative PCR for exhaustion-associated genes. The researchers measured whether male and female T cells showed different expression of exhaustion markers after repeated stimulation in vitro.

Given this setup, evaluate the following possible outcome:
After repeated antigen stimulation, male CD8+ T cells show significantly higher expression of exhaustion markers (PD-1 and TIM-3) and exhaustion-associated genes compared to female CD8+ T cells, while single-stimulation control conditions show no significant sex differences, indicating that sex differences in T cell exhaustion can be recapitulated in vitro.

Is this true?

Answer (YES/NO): NO